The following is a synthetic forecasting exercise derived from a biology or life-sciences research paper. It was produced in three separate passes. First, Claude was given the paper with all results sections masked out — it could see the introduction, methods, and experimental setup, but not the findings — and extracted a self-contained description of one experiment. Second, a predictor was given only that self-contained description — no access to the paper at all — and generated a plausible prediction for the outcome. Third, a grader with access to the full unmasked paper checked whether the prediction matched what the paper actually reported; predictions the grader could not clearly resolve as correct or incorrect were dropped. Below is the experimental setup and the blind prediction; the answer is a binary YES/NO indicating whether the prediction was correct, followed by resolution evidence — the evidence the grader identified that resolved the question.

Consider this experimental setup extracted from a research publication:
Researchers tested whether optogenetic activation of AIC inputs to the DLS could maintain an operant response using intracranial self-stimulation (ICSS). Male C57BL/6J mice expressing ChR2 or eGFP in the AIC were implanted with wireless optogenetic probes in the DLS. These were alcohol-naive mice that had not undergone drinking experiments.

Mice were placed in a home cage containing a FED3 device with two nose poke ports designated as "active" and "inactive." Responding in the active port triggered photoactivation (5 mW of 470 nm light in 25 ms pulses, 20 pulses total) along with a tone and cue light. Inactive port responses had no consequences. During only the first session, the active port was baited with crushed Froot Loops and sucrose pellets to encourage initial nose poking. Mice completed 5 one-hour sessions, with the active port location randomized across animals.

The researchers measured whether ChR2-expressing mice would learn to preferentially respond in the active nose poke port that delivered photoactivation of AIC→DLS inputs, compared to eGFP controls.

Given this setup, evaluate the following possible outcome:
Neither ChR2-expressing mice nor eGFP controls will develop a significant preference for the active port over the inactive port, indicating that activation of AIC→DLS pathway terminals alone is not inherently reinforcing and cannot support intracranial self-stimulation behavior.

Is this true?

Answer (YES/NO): YES